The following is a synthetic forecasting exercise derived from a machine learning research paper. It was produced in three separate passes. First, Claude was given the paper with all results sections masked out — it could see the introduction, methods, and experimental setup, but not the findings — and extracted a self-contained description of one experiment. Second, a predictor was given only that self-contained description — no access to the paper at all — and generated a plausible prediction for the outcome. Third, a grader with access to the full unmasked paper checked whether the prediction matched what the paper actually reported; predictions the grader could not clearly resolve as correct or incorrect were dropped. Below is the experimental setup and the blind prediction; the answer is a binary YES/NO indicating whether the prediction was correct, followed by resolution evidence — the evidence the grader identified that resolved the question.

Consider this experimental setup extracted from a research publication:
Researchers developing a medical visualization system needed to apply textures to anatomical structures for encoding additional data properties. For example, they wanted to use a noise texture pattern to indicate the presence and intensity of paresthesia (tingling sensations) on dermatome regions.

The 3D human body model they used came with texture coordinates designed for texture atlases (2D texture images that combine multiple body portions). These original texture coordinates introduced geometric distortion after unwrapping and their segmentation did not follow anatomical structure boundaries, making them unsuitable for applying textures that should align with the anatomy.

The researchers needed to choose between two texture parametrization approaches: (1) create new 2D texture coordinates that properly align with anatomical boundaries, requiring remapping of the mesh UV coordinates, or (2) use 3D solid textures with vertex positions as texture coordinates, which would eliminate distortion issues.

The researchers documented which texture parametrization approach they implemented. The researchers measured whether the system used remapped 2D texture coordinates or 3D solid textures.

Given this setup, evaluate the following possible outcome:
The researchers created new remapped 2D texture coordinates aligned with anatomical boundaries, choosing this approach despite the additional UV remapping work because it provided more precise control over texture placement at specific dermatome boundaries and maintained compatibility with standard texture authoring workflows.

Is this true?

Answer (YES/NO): NO